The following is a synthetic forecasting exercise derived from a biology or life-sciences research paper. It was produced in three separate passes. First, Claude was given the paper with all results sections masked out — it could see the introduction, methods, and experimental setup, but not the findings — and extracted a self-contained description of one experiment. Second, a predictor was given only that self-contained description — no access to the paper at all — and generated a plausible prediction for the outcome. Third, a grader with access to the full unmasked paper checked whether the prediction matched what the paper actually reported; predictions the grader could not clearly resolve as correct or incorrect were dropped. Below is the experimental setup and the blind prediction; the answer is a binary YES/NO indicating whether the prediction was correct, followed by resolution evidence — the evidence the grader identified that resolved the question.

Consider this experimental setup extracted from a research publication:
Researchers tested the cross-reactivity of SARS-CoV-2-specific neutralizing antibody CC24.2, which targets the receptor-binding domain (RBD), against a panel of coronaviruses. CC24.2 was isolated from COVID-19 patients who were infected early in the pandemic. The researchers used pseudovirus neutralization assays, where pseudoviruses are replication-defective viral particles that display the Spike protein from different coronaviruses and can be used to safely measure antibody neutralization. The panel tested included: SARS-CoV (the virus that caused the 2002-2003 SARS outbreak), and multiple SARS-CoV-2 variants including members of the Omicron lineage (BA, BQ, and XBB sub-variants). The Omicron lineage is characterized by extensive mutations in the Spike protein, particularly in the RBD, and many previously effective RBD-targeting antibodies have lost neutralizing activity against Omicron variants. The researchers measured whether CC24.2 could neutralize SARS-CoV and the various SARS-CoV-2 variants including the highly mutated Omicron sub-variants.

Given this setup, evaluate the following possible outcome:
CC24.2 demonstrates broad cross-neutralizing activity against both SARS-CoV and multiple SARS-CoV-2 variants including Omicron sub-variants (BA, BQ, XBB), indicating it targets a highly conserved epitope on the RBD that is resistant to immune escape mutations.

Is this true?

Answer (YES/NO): YES